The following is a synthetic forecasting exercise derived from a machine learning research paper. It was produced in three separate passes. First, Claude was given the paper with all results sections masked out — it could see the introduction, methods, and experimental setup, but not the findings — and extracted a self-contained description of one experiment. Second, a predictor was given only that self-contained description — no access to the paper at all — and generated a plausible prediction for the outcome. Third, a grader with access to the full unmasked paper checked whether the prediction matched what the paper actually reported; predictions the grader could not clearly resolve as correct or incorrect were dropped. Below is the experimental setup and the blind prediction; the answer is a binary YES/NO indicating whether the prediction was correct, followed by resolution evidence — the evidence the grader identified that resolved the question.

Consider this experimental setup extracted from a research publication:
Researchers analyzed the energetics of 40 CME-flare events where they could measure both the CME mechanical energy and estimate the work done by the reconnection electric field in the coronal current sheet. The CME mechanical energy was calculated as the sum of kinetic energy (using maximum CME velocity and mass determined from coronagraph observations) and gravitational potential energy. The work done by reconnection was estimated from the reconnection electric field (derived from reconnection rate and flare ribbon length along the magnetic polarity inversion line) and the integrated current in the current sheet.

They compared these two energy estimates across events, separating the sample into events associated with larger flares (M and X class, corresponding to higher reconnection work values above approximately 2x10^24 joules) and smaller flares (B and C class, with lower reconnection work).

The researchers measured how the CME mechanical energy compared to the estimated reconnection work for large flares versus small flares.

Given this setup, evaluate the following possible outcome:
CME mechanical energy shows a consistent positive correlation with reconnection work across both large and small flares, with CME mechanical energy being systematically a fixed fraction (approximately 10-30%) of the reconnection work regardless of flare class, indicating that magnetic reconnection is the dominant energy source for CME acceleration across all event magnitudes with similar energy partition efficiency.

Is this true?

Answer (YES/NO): NO